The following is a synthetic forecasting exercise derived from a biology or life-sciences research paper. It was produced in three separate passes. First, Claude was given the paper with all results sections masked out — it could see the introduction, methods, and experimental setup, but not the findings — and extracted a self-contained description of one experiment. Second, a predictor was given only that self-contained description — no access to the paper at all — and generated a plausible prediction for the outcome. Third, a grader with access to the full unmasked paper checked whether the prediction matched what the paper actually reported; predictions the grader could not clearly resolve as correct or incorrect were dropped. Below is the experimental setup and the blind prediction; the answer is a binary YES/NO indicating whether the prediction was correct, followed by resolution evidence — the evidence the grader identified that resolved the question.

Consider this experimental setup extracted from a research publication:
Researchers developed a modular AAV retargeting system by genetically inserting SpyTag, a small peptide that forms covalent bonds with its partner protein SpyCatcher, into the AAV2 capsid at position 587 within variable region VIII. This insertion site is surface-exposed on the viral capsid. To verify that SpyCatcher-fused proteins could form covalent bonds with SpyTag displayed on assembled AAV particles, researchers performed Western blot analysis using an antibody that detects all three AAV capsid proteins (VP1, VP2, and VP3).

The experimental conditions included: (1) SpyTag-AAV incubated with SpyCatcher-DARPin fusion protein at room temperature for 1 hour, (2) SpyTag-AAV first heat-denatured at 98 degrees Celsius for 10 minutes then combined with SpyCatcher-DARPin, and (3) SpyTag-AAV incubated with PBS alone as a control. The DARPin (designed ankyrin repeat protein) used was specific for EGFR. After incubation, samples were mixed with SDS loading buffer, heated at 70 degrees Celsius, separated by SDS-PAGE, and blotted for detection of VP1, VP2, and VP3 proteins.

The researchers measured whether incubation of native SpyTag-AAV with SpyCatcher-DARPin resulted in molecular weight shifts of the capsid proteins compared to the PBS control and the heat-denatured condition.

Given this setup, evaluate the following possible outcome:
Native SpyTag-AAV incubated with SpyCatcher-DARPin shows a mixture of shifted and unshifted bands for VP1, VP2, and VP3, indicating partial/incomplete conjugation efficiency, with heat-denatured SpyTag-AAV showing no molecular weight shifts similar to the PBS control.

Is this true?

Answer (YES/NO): NO